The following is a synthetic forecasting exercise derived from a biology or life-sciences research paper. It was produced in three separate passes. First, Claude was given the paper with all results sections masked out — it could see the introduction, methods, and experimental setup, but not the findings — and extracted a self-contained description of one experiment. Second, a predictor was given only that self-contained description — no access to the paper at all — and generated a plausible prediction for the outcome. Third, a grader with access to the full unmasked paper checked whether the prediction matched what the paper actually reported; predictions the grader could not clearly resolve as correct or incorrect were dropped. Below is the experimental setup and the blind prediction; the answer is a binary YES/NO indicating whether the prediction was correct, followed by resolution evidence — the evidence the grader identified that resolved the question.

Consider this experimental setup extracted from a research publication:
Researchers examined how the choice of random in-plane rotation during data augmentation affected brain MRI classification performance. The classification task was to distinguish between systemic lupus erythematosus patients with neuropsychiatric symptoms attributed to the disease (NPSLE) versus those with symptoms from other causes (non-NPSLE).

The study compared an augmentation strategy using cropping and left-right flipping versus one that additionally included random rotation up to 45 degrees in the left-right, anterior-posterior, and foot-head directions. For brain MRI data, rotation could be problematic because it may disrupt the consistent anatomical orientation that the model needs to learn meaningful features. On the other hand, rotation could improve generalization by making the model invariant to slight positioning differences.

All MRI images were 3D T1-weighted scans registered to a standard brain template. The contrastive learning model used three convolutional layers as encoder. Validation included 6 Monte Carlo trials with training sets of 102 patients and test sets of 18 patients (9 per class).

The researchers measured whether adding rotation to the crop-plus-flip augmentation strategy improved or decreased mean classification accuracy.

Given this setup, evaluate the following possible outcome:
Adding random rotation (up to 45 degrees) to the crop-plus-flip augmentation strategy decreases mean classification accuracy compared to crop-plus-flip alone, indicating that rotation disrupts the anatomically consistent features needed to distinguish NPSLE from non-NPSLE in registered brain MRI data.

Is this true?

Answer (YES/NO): NO